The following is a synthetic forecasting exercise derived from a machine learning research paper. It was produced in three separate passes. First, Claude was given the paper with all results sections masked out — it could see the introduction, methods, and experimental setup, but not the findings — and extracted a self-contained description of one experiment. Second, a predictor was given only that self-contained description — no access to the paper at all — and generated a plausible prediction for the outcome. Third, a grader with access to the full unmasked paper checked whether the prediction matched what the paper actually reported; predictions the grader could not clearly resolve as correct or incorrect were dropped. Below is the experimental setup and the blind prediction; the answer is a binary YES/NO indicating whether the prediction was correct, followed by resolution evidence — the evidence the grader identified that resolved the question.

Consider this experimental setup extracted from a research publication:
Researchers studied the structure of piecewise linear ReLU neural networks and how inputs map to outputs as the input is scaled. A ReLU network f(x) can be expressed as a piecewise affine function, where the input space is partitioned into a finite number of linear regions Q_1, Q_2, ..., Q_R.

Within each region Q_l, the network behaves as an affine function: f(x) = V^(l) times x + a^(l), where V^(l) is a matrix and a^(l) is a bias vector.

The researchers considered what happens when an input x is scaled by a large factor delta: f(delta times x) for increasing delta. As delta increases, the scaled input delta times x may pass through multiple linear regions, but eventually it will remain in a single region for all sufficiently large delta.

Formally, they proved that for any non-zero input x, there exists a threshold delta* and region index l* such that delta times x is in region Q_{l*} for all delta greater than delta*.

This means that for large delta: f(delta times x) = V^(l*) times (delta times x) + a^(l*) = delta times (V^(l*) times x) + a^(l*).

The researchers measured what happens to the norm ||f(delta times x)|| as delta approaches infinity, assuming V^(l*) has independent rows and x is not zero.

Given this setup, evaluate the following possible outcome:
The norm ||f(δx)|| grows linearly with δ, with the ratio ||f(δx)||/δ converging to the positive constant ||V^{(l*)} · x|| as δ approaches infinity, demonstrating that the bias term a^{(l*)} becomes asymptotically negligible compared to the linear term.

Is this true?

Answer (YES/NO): YES